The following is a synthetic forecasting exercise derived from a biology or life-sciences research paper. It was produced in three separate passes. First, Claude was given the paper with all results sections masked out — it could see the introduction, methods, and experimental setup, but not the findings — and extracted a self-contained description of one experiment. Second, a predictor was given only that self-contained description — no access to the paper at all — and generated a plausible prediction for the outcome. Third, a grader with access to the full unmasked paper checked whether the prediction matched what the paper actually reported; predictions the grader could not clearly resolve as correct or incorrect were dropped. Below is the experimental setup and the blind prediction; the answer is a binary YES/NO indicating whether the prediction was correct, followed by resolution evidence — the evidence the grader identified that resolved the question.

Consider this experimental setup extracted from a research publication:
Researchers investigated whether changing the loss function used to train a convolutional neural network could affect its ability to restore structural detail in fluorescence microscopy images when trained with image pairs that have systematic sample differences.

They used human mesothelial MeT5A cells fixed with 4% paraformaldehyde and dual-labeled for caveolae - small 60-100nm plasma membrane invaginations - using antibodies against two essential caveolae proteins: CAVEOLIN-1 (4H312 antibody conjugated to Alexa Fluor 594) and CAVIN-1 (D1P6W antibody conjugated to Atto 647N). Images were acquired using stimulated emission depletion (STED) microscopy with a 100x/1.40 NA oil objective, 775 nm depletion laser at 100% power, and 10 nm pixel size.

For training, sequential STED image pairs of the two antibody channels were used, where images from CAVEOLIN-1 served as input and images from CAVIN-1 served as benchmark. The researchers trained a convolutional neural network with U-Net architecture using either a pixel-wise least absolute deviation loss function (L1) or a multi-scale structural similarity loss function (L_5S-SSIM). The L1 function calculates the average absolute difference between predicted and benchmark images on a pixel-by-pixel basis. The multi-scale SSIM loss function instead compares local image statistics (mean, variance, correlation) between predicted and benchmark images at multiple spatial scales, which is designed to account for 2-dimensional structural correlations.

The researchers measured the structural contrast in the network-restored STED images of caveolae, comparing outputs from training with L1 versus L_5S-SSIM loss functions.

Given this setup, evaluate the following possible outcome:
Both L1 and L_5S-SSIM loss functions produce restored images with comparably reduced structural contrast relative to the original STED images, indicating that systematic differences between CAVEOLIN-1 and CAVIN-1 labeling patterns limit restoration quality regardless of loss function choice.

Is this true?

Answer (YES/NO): NO